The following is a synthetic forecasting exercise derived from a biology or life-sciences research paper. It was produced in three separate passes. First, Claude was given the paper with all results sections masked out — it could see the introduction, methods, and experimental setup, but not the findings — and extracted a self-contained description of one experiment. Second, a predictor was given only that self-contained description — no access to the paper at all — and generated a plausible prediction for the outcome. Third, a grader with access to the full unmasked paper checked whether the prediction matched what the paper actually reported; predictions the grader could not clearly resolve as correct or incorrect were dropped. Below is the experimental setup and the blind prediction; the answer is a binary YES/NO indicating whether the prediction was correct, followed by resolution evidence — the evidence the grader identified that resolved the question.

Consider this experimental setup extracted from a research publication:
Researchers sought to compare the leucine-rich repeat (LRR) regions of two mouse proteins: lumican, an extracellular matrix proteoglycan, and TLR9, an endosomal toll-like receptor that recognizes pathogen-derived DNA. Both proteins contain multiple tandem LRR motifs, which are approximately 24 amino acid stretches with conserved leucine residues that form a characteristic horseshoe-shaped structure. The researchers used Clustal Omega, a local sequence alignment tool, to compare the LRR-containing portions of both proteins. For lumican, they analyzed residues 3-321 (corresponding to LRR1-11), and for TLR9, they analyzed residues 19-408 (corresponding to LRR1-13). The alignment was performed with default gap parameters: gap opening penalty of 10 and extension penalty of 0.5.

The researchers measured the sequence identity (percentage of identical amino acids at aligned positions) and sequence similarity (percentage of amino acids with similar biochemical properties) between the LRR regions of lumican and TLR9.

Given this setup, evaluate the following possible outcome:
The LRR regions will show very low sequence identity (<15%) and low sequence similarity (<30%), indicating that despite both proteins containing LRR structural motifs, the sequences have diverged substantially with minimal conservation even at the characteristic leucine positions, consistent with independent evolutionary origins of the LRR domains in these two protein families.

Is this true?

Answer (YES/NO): NO